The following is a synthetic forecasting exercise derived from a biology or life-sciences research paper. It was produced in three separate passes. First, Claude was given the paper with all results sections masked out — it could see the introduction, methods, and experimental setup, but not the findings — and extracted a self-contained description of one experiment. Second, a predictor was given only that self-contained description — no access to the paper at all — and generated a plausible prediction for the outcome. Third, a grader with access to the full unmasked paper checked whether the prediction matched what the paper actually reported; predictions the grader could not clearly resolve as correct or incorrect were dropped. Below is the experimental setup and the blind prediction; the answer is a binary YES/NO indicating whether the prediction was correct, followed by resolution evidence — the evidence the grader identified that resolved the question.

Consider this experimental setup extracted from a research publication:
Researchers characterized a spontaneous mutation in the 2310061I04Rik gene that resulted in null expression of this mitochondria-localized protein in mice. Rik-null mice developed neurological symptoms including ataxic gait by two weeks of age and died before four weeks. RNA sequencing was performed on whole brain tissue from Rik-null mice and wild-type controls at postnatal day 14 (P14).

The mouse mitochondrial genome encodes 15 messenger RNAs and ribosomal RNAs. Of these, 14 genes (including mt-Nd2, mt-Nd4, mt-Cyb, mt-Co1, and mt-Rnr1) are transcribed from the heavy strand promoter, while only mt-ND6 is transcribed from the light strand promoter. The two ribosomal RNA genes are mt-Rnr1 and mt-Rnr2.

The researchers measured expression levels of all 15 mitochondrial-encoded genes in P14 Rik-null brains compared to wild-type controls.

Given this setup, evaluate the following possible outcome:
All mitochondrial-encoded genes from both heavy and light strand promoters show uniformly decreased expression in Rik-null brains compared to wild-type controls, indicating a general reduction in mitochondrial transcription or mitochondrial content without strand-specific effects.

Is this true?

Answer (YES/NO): NO